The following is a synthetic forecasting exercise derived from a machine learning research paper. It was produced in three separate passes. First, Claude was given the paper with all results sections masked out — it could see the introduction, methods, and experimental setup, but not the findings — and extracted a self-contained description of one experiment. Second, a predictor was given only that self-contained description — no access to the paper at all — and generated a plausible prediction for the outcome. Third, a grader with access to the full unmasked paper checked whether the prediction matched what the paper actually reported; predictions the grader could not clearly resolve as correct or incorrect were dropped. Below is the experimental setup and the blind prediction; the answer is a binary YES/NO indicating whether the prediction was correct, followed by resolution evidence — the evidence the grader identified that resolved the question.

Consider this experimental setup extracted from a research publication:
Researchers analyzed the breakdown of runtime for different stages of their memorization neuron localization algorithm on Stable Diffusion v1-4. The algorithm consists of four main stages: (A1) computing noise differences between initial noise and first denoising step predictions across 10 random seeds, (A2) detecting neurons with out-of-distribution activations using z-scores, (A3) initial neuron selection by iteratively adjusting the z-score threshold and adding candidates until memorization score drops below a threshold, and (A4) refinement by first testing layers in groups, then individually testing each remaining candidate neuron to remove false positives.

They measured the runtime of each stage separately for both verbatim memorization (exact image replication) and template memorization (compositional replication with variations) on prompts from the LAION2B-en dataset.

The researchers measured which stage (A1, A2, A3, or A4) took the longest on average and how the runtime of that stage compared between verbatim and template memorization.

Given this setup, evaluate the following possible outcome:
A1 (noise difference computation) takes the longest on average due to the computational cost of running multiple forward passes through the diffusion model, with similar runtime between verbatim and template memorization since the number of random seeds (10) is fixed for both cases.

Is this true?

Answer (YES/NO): NO